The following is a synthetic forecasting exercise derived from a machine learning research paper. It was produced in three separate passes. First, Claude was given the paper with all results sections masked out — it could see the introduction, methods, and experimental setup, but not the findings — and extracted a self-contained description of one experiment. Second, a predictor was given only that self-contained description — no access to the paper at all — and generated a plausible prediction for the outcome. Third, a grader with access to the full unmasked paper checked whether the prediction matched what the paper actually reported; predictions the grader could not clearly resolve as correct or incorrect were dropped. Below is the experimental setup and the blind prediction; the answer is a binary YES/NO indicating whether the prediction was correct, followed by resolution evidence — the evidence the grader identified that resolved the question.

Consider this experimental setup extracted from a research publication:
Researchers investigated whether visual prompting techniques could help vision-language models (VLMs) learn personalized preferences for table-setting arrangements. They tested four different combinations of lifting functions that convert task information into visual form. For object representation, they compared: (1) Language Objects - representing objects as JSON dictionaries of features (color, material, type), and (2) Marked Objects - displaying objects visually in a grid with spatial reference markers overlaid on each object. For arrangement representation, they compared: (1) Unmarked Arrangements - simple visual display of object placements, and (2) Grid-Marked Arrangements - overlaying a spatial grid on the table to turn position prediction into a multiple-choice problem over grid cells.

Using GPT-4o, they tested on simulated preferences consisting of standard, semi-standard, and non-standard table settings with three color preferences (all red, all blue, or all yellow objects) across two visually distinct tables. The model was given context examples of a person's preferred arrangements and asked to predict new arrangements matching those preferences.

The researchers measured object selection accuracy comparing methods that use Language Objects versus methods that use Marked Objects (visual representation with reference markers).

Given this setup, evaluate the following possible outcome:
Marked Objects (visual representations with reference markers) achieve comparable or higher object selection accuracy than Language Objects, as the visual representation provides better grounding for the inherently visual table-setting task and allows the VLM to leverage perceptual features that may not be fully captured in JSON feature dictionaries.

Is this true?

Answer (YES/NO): YES